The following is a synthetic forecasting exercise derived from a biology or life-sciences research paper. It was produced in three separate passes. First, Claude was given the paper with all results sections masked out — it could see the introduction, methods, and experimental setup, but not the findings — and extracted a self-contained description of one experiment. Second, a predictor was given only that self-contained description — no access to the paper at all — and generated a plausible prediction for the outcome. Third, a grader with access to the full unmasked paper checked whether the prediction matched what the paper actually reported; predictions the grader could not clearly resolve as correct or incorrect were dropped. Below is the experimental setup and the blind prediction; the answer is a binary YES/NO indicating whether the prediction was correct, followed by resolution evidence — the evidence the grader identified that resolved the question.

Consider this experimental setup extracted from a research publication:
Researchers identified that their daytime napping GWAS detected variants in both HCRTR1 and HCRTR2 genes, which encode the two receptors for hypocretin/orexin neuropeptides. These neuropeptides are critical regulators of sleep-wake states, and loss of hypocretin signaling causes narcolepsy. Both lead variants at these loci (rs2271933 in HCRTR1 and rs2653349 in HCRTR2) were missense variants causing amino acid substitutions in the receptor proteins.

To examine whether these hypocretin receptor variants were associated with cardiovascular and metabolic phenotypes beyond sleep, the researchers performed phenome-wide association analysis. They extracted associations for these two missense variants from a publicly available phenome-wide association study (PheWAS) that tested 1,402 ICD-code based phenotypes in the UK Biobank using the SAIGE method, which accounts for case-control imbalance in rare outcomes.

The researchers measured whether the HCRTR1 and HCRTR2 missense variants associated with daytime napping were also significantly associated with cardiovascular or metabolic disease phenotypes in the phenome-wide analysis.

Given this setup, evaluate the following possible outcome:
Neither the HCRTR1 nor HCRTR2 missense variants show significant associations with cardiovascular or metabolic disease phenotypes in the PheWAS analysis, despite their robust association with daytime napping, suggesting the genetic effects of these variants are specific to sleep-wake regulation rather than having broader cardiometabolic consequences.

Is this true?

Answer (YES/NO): YES